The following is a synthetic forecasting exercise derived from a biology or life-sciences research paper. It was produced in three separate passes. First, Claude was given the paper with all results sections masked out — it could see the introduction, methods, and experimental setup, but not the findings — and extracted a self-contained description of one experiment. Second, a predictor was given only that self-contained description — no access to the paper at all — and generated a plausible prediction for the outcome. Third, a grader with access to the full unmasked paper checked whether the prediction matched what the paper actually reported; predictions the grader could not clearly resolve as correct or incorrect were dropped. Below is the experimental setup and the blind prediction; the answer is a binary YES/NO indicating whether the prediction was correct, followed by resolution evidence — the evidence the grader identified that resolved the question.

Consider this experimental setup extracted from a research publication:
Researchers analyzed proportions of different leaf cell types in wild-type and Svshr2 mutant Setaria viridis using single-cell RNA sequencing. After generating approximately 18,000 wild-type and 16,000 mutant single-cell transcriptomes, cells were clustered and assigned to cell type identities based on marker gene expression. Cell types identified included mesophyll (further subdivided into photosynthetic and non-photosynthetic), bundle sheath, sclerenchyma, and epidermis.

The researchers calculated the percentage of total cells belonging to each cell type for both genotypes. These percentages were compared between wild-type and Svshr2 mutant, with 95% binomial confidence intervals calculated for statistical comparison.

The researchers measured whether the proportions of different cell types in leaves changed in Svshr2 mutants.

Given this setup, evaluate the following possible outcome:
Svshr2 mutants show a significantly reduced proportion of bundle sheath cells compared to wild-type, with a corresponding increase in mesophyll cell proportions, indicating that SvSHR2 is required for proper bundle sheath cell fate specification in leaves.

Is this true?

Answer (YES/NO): NO